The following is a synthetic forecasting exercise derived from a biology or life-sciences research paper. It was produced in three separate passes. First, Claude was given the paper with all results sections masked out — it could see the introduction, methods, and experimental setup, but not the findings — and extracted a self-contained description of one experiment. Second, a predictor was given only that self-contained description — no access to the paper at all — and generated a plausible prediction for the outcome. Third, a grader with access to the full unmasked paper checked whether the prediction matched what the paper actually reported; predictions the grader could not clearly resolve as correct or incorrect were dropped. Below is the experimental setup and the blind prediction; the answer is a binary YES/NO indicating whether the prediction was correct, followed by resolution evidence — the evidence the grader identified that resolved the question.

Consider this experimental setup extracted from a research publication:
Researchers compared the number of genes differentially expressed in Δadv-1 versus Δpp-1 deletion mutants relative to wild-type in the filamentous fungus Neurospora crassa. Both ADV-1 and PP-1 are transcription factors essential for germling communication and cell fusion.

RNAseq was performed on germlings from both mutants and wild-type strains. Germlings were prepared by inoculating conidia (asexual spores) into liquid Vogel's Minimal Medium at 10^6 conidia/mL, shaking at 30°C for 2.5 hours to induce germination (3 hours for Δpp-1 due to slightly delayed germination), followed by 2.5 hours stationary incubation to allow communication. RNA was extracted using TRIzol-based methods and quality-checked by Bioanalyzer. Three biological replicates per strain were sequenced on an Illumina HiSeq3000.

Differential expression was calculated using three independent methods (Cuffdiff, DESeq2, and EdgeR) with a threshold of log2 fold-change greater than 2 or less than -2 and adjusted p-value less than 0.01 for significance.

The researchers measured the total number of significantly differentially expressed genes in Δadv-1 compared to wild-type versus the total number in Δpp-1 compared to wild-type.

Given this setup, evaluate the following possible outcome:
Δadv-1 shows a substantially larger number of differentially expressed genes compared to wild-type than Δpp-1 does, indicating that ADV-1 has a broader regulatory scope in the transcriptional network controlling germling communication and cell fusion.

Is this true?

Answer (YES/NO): NO